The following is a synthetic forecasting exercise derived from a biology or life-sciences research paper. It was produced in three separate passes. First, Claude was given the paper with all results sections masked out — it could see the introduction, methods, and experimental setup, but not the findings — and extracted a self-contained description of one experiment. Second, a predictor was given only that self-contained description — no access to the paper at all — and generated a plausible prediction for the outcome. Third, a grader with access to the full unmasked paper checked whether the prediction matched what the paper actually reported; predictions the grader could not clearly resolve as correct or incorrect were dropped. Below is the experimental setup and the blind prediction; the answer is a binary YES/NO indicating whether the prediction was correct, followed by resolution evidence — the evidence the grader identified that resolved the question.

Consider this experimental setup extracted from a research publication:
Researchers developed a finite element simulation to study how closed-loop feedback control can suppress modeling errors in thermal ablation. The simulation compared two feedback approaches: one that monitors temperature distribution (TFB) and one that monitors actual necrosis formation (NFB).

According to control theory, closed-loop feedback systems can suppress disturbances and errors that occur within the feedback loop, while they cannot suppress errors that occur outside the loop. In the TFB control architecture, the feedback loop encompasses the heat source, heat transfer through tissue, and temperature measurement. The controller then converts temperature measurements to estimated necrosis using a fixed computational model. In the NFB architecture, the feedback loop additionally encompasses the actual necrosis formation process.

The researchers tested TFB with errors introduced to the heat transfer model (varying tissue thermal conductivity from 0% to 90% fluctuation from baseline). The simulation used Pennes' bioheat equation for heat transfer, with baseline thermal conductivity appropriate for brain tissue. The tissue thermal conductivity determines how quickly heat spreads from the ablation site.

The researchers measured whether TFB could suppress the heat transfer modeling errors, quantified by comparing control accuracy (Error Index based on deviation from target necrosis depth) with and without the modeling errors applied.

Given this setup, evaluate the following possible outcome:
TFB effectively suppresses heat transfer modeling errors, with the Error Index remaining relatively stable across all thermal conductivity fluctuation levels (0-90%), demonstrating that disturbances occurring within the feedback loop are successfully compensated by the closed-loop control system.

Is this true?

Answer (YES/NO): YES